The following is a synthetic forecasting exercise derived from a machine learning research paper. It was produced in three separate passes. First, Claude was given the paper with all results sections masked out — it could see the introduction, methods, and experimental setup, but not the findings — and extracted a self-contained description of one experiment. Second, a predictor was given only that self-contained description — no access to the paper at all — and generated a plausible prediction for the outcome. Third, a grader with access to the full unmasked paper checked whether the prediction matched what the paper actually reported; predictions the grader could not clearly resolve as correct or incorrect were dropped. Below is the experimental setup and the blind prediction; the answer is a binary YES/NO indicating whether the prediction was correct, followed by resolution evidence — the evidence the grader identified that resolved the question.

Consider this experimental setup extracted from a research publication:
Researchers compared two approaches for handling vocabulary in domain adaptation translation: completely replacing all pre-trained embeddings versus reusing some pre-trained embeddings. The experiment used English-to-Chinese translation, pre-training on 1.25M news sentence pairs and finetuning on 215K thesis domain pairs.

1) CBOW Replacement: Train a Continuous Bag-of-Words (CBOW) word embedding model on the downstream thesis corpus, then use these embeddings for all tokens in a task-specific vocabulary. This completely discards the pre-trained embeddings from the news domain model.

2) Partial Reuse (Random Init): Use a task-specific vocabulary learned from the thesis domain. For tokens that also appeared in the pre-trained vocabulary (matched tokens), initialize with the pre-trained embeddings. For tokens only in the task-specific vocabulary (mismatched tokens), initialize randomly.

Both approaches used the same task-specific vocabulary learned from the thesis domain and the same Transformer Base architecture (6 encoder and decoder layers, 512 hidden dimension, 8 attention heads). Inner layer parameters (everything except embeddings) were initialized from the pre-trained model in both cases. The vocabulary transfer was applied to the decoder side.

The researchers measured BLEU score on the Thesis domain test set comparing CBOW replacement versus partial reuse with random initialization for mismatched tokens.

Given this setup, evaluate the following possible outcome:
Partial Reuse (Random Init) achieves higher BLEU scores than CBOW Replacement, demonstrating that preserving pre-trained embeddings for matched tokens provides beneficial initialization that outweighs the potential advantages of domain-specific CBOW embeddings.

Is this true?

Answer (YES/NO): YES